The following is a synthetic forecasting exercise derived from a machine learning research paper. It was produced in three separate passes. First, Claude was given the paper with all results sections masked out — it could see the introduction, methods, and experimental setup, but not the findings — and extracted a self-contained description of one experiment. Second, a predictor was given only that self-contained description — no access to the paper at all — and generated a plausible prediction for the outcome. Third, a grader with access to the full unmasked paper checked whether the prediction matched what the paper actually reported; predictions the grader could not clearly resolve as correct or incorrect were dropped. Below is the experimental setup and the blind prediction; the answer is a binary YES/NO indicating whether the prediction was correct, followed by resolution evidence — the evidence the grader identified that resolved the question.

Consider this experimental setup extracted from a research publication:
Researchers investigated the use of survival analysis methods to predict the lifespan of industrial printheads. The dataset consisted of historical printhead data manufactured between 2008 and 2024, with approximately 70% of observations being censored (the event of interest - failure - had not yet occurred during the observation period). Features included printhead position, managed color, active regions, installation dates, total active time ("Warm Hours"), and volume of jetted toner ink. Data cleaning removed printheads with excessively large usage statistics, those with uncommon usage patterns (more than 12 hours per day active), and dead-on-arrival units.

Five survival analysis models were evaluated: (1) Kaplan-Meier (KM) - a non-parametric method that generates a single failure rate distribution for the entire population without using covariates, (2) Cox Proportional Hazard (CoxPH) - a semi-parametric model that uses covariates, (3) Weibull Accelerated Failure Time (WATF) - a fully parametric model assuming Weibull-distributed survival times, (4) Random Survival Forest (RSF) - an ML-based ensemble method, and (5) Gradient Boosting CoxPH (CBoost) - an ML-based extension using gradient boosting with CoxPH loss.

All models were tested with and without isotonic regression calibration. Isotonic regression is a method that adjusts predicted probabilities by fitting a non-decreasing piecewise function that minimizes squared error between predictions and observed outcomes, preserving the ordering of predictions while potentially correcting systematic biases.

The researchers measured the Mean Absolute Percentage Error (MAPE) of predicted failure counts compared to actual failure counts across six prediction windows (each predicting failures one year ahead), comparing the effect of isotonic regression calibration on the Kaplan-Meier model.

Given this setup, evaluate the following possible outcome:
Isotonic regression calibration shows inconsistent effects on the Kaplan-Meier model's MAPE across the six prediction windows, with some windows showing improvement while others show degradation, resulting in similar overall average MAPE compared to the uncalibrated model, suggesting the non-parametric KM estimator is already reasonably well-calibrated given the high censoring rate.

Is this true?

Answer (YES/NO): NO